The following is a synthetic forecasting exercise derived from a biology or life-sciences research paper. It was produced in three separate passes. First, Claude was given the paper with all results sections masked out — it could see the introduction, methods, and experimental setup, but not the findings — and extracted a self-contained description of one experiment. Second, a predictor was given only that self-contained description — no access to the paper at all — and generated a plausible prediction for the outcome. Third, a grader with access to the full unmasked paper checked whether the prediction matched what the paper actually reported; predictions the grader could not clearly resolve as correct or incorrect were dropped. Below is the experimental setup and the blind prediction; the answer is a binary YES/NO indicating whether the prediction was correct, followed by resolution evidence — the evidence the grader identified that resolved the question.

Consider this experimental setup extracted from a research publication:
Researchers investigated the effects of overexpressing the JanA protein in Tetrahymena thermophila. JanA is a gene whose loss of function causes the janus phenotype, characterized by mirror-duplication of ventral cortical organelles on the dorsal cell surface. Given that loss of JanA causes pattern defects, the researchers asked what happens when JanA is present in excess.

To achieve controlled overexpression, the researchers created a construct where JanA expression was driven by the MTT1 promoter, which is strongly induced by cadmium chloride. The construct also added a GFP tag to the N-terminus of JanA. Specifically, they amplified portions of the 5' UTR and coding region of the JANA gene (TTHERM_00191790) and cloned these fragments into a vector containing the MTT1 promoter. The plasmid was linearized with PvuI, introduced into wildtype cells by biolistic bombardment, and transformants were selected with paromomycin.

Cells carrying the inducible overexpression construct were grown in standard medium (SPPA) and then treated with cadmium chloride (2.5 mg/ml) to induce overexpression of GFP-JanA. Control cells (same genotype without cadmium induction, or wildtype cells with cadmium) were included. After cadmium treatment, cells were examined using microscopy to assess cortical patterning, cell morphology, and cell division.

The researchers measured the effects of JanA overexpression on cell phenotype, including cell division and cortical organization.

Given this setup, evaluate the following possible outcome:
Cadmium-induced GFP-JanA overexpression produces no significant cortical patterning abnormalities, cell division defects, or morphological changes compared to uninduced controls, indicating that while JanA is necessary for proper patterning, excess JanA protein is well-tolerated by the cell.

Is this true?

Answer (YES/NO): NO